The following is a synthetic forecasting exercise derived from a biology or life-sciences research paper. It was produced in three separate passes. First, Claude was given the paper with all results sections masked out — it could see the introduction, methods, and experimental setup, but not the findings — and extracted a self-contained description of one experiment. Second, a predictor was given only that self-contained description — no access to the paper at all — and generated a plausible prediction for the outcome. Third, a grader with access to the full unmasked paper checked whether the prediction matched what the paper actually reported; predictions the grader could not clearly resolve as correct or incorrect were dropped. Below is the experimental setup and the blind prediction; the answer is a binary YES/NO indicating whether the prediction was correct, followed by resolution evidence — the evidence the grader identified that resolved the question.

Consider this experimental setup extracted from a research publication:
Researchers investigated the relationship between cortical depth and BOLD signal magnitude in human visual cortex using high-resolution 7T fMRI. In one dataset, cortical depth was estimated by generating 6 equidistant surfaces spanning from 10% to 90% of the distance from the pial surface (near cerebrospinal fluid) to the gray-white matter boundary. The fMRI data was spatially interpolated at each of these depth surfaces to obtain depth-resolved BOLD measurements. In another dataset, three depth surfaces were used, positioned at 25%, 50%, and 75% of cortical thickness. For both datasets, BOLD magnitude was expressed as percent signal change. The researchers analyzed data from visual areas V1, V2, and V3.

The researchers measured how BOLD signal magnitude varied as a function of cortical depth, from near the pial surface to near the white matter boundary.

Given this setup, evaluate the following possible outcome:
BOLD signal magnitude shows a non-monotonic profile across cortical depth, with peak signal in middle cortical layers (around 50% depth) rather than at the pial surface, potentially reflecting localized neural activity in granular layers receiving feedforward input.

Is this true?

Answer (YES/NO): NO